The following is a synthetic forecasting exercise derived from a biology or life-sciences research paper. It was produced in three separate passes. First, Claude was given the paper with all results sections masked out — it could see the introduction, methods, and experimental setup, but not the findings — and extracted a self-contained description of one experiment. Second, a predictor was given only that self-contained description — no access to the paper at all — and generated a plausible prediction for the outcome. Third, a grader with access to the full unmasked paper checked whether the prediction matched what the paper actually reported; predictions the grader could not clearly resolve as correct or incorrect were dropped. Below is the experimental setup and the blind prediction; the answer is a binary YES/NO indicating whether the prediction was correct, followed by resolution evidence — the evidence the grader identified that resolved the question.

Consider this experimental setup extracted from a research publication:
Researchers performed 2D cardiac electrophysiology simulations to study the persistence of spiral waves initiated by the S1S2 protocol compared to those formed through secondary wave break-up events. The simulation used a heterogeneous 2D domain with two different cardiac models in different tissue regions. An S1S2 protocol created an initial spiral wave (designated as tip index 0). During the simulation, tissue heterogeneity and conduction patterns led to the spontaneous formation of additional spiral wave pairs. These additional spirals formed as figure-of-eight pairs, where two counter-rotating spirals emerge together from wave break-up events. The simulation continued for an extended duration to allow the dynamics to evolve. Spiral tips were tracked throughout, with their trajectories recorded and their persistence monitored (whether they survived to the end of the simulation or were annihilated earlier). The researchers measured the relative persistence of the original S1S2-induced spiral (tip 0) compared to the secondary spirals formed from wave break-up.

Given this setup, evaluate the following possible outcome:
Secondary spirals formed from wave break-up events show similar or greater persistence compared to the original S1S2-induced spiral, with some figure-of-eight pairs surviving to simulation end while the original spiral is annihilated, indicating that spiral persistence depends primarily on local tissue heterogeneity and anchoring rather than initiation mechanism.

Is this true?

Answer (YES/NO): NO